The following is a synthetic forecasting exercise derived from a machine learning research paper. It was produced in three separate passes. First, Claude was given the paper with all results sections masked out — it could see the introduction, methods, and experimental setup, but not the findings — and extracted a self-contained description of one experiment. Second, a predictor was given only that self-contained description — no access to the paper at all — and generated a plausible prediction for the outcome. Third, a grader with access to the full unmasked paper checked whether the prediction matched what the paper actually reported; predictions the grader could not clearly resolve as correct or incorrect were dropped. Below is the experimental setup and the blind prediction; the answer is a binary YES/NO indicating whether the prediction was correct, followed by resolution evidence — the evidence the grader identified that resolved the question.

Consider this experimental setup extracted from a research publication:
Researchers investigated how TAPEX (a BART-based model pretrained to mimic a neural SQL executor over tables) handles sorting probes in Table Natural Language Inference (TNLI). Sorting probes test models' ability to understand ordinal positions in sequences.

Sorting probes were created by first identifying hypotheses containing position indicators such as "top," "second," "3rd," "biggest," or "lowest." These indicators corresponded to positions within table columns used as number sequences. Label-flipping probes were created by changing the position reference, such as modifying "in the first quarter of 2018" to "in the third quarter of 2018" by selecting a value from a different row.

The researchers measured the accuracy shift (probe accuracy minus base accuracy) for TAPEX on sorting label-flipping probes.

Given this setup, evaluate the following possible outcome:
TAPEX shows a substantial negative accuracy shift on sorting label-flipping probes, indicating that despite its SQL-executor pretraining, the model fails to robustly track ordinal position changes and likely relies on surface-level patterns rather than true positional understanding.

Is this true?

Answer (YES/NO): YES